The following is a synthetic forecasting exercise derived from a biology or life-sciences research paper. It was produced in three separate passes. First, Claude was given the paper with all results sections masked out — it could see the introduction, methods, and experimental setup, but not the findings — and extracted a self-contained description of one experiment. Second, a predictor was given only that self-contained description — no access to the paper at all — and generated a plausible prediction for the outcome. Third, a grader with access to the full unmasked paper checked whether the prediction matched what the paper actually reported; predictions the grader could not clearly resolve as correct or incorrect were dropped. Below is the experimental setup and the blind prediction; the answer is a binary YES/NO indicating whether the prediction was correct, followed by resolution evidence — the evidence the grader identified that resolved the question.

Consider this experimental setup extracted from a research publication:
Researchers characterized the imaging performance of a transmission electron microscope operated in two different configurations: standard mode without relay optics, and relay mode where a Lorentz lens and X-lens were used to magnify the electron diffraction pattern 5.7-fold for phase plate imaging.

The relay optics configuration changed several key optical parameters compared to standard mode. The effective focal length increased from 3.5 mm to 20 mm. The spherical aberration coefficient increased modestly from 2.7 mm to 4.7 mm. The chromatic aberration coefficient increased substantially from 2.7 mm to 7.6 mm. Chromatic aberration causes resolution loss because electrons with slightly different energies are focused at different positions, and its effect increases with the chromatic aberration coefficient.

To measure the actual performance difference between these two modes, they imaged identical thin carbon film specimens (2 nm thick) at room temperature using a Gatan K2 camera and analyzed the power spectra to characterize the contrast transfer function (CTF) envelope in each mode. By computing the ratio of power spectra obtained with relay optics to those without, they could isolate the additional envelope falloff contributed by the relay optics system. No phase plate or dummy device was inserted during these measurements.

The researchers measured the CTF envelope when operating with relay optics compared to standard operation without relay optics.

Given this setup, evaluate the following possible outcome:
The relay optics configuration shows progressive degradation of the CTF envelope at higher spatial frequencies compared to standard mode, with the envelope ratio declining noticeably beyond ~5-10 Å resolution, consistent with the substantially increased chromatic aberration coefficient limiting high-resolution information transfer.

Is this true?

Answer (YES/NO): NO